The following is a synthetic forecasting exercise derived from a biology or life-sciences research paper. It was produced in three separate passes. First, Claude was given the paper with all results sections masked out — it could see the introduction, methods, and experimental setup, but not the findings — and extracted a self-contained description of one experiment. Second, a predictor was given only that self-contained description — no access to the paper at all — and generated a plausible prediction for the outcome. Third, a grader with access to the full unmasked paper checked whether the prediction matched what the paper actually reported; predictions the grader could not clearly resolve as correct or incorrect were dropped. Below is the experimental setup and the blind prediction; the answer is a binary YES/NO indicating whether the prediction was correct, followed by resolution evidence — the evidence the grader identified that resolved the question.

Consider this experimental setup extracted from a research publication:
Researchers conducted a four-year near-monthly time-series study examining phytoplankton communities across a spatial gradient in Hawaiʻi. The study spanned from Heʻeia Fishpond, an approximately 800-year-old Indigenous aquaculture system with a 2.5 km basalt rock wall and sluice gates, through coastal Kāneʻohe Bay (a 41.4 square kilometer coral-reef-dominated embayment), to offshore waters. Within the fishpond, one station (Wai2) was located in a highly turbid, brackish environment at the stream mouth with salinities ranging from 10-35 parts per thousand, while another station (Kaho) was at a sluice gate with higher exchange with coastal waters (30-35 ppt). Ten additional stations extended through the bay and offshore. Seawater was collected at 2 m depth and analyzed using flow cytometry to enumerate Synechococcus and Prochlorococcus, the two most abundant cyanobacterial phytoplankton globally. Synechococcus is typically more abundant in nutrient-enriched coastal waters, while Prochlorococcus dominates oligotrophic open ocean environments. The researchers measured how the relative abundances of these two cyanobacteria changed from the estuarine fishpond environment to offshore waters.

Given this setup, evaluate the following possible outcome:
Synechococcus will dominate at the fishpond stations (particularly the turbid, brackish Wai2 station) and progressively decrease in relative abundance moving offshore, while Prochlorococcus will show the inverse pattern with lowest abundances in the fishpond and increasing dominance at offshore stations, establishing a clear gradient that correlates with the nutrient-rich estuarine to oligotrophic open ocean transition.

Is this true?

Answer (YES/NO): NO